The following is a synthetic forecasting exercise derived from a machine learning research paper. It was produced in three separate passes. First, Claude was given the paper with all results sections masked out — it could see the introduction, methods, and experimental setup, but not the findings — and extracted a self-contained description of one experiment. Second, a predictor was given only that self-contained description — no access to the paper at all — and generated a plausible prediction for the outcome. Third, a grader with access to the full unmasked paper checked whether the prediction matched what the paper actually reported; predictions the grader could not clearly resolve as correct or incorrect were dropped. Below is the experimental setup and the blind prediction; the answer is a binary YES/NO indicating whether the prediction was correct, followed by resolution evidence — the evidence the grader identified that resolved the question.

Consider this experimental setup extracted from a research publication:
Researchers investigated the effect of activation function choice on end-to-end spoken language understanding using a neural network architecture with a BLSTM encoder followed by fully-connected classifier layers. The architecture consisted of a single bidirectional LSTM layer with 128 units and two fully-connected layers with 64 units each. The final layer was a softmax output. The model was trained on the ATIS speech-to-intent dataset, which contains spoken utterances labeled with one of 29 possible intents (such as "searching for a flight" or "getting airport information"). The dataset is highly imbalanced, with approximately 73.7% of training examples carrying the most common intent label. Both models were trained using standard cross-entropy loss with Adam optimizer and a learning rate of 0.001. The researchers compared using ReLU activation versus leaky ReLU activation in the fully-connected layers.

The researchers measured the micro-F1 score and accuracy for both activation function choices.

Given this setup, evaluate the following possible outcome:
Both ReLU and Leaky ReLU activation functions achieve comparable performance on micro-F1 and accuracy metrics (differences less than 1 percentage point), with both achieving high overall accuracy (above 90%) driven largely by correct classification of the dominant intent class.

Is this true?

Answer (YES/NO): NO